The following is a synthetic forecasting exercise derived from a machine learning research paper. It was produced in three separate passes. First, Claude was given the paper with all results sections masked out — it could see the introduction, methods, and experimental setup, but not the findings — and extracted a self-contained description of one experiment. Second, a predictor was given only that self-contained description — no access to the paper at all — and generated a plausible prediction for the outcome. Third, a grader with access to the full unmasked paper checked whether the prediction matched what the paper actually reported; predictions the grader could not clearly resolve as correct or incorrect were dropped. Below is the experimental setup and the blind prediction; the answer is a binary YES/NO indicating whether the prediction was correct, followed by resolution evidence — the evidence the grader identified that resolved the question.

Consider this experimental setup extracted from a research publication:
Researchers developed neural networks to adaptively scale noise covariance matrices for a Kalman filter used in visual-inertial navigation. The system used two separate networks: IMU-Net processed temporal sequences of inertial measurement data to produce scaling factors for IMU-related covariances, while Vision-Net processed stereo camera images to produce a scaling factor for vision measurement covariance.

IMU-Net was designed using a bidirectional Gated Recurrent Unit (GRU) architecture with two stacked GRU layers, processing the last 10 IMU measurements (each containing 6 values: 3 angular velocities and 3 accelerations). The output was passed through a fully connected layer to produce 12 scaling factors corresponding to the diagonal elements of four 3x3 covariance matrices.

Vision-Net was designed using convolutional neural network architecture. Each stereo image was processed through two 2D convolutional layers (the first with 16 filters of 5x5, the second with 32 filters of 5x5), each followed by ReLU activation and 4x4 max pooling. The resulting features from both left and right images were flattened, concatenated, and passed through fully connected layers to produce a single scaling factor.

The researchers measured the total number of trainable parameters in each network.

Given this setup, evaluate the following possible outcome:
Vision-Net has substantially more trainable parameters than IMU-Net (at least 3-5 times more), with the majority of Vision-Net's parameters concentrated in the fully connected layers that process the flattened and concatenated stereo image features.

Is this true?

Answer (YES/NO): YES